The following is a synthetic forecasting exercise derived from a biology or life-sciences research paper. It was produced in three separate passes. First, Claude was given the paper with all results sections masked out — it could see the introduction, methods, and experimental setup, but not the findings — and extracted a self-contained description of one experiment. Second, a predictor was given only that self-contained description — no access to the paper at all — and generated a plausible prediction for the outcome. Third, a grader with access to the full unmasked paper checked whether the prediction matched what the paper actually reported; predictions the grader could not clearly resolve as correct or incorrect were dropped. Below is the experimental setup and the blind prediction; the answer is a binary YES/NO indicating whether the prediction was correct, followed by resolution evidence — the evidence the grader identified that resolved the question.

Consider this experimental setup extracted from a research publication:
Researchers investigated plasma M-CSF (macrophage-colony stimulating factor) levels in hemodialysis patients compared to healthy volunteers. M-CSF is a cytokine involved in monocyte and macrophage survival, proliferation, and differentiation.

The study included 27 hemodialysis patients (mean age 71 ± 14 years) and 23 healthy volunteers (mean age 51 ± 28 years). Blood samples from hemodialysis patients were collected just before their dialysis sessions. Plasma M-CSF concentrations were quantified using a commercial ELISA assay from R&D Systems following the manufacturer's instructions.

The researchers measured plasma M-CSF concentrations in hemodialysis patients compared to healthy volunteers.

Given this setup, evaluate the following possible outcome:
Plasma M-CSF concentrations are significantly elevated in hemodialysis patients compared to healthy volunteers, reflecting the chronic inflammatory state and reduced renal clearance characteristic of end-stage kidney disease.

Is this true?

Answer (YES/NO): YES